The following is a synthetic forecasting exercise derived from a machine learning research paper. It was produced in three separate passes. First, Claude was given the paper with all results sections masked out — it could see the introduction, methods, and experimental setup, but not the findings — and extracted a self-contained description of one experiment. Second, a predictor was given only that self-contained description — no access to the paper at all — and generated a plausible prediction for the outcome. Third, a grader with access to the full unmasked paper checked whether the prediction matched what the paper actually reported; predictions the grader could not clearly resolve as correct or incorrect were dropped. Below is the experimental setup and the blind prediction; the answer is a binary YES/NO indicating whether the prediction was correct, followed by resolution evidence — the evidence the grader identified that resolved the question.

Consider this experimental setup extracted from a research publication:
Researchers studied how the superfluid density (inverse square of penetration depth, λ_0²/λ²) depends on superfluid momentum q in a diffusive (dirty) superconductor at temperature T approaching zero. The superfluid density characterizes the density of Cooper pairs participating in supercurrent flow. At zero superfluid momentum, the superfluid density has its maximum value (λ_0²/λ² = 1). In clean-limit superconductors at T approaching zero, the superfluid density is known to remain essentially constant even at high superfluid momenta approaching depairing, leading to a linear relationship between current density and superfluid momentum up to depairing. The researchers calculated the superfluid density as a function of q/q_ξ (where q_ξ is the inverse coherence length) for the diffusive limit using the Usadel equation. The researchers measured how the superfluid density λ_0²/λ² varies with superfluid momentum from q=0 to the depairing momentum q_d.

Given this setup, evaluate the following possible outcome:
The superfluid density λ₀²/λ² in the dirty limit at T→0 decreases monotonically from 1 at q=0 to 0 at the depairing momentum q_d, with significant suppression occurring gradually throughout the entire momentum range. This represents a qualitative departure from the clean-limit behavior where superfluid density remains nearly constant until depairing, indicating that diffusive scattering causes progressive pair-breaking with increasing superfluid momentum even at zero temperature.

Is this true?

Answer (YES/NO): NO